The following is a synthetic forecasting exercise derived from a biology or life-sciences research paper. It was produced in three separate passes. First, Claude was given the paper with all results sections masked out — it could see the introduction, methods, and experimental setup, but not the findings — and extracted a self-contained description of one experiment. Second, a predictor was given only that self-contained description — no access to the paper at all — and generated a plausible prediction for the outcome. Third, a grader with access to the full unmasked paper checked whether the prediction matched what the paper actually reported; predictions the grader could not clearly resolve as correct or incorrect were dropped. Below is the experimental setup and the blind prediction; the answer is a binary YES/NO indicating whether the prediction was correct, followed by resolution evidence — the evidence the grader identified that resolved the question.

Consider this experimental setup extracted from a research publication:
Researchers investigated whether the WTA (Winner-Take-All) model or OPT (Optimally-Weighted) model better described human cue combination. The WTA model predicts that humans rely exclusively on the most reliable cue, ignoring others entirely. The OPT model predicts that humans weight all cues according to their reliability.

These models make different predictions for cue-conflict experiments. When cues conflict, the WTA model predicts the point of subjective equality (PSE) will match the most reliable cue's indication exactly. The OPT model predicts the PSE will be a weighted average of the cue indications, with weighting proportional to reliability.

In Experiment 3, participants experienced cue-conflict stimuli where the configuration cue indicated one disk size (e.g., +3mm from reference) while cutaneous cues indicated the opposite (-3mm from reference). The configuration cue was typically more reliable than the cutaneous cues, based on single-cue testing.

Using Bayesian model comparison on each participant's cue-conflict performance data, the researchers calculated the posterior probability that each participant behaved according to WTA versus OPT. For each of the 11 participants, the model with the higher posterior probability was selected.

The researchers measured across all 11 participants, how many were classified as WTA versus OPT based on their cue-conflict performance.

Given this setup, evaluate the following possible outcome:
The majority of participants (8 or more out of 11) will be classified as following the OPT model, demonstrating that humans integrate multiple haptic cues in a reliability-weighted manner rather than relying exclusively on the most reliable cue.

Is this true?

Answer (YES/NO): YES